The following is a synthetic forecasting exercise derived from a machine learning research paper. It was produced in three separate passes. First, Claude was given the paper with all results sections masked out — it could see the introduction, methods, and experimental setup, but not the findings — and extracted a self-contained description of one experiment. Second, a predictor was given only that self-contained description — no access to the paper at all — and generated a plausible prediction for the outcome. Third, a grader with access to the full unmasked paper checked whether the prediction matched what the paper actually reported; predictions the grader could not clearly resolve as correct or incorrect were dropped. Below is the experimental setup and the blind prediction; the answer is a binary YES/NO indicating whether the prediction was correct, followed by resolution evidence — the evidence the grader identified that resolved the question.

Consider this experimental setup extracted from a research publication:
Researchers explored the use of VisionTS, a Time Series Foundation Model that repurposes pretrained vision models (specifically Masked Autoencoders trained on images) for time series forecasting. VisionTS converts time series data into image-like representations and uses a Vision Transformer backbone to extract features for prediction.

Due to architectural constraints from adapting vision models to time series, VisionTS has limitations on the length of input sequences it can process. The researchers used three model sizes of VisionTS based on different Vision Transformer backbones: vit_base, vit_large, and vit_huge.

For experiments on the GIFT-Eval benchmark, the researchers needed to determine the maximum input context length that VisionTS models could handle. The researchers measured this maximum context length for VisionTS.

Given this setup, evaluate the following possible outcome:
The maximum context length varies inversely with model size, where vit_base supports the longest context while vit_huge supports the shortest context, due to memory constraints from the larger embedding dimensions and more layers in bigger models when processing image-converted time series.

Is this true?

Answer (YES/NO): NO